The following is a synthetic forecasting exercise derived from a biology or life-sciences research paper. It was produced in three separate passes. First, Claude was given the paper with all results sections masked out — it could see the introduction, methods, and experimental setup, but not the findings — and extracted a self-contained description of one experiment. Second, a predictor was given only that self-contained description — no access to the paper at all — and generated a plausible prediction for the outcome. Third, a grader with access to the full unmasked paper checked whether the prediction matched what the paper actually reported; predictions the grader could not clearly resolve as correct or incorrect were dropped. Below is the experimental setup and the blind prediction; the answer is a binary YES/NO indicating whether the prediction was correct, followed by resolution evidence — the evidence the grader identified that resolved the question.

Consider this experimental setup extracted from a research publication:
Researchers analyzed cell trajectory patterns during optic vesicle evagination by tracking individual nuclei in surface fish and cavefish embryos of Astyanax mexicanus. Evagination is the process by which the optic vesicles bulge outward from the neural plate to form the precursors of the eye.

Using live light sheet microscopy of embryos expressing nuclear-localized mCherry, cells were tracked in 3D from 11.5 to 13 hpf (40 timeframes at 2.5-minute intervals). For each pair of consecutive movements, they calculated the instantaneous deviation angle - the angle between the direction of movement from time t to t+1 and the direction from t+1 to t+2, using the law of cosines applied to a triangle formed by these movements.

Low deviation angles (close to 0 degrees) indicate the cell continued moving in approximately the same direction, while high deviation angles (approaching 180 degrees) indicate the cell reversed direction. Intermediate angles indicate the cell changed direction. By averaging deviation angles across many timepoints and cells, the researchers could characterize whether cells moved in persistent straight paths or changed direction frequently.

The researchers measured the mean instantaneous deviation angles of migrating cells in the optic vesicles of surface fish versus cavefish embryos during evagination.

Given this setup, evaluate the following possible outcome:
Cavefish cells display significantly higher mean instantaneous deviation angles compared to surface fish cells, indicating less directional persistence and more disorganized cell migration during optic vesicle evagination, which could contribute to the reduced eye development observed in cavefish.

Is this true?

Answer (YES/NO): YES